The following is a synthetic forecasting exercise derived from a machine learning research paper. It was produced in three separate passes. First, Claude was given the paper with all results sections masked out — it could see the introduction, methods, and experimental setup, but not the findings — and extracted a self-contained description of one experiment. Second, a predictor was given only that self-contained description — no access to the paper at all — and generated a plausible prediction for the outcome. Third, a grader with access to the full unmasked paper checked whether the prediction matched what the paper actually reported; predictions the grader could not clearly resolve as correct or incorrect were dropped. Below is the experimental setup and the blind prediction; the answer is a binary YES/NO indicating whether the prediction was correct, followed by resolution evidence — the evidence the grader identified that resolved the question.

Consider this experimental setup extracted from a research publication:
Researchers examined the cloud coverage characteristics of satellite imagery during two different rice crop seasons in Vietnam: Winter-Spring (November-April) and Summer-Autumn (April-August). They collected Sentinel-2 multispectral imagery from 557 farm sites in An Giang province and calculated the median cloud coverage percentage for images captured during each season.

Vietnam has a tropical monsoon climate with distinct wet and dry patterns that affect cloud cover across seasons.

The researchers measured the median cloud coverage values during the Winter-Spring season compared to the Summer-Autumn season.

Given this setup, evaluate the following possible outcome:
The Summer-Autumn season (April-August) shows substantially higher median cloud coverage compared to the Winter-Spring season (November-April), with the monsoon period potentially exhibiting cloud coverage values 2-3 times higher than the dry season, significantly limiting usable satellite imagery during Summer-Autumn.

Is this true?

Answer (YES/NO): NO